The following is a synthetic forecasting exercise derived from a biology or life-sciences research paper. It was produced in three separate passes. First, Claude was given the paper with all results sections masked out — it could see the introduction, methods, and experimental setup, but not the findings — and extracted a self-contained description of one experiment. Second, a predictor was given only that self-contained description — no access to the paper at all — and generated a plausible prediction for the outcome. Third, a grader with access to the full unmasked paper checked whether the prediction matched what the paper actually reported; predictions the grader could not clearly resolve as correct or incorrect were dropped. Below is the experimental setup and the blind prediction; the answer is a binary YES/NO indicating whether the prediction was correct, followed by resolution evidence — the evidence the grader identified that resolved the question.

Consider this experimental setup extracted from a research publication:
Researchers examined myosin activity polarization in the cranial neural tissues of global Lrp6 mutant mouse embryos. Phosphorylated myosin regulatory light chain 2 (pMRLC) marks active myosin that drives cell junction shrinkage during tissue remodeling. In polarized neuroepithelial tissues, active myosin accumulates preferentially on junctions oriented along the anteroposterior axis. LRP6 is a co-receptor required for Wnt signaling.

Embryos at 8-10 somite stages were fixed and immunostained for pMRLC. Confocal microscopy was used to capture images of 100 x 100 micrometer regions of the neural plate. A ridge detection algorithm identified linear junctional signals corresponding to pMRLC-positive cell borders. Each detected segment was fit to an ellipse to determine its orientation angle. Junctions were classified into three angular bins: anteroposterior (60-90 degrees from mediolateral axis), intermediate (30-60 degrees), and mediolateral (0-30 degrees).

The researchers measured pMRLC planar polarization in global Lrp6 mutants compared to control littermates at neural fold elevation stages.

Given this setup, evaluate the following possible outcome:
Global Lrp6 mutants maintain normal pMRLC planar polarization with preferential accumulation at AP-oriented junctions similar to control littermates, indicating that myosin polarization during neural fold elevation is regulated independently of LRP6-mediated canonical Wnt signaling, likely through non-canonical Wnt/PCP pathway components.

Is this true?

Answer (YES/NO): NO